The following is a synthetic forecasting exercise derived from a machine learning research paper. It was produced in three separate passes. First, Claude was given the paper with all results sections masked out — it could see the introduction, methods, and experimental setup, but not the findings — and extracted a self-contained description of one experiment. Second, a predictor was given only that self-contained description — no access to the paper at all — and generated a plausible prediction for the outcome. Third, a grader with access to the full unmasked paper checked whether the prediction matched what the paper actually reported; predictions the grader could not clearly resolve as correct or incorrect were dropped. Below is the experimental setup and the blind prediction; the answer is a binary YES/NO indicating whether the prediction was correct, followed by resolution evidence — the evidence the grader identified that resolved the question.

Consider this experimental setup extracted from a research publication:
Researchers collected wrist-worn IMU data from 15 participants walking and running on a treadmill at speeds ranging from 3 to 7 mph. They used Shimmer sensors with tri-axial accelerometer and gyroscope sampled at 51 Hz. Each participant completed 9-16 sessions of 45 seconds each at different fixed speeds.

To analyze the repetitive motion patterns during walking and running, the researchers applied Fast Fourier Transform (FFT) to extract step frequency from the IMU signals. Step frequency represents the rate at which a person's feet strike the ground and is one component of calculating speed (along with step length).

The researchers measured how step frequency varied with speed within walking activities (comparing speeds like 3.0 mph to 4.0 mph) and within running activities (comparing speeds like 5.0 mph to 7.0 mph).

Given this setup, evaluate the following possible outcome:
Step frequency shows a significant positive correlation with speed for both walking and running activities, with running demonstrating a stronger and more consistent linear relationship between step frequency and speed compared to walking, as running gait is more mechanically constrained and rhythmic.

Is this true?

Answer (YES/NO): NO